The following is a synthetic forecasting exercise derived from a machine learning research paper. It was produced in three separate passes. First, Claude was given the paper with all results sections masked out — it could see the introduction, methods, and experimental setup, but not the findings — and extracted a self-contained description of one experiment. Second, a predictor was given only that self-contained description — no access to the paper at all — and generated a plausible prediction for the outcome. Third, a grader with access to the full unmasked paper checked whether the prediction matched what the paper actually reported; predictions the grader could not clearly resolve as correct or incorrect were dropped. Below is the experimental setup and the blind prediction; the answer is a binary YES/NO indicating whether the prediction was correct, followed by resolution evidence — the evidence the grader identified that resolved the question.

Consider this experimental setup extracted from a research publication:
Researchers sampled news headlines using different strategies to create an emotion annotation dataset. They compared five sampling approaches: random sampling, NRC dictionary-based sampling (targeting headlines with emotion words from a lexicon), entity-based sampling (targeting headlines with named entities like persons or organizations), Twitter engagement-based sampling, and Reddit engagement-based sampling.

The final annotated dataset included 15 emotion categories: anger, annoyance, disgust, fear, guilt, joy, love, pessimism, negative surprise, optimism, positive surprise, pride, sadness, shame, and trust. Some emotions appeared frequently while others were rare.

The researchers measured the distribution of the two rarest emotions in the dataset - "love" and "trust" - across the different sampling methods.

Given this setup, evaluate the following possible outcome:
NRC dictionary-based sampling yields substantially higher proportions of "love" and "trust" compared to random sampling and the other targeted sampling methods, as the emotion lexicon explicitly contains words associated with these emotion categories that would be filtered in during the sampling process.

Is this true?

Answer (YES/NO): NO